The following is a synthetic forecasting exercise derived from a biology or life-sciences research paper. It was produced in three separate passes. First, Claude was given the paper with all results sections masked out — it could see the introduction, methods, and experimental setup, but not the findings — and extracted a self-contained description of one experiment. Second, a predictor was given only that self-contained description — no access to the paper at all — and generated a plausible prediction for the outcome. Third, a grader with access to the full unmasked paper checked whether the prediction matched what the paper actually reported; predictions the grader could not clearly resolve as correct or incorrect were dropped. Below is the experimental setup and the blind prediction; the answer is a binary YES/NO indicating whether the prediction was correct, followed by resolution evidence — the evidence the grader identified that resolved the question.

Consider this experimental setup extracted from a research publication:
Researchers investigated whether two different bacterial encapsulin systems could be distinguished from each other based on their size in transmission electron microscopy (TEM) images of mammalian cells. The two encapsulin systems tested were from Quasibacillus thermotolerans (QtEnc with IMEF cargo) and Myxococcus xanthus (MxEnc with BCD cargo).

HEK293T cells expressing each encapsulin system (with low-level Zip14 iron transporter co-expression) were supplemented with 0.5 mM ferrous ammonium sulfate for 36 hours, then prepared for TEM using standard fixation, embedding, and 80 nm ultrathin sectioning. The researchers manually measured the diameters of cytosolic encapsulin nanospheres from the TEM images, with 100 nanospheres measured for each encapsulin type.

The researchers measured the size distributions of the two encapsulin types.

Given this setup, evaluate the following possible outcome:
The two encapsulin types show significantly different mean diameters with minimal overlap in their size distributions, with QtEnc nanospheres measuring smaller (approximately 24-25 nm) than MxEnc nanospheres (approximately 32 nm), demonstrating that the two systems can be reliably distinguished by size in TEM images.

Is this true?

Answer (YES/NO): NO